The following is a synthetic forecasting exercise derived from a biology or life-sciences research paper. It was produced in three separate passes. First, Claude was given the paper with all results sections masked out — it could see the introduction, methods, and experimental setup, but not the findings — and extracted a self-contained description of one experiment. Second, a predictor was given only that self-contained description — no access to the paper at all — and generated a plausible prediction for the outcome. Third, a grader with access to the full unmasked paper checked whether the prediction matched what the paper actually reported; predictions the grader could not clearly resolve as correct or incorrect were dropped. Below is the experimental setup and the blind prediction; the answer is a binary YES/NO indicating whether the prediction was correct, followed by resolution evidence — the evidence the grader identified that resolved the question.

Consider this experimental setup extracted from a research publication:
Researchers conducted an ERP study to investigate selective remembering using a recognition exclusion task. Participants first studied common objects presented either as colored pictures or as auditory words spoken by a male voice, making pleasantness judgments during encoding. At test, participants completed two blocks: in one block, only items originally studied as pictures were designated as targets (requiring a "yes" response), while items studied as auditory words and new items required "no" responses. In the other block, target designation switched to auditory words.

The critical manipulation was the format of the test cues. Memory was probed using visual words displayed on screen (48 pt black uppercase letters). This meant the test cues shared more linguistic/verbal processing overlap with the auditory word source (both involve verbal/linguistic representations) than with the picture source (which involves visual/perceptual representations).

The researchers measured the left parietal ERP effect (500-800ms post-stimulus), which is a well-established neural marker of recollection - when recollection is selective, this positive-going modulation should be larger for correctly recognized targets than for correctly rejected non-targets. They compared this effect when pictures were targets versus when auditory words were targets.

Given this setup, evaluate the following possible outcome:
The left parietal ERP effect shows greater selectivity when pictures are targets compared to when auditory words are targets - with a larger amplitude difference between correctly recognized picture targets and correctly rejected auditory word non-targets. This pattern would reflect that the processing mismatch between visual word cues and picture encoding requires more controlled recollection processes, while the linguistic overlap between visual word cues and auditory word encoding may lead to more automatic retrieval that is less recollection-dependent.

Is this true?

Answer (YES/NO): NO